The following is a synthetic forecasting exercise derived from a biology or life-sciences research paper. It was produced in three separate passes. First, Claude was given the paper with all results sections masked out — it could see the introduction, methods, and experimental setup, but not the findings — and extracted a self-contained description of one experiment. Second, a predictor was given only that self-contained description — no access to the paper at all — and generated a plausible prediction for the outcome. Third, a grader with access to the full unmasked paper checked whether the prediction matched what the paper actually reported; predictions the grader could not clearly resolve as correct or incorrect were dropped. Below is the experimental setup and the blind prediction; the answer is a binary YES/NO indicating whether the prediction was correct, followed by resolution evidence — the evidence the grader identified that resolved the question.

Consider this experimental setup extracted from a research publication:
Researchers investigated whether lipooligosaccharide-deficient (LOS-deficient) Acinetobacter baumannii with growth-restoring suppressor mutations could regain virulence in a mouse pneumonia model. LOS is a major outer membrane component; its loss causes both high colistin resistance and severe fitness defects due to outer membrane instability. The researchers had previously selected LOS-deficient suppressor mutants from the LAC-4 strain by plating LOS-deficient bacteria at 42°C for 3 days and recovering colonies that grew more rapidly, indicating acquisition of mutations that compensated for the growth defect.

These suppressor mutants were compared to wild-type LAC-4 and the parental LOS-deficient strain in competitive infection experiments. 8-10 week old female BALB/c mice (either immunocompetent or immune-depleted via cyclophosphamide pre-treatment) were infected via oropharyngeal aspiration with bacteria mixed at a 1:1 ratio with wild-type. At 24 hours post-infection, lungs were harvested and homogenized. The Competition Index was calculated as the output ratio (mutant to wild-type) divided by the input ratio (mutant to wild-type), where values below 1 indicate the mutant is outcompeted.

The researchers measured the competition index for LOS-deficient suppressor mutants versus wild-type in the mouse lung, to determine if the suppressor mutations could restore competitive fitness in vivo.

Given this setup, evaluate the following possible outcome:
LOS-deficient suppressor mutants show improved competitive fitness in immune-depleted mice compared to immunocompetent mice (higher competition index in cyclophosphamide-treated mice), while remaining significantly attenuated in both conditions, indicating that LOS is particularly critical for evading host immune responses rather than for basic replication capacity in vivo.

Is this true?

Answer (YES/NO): NO